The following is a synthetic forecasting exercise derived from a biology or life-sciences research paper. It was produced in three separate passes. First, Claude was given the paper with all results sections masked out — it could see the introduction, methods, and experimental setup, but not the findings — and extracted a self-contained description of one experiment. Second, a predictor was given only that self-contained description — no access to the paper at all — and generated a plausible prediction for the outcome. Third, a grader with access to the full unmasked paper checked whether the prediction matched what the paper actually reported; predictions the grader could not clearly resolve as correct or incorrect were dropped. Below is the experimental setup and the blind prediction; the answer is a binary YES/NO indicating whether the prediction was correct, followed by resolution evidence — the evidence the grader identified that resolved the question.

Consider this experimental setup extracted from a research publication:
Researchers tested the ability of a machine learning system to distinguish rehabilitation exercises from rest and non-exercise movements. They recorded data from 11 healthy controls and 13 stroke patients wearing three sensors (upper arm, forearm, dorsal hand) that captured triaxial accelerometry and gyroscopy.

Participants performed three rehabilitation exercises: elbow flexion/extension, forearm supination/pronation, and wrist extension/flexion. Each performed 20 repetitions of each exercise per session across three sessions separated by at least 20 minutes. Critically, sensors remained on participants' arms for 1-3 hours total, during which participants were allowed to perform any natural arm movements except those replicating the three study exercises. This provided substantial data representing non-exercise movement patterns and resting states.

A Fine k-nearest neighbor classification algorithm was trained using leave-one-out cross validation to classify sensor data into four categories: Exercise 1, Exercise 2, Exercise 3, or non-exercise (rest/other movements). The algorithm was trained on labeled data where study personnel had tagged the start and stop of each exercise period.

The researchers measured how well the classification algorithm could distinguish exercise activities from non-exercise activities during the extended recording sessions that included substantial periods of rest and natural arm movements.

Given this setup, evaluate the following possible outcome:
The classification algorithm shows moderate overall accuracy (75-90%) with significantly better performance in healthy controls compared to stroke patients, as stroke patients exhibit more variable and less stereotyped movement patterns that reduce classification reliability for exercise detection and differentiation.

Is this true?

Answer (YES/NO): NO